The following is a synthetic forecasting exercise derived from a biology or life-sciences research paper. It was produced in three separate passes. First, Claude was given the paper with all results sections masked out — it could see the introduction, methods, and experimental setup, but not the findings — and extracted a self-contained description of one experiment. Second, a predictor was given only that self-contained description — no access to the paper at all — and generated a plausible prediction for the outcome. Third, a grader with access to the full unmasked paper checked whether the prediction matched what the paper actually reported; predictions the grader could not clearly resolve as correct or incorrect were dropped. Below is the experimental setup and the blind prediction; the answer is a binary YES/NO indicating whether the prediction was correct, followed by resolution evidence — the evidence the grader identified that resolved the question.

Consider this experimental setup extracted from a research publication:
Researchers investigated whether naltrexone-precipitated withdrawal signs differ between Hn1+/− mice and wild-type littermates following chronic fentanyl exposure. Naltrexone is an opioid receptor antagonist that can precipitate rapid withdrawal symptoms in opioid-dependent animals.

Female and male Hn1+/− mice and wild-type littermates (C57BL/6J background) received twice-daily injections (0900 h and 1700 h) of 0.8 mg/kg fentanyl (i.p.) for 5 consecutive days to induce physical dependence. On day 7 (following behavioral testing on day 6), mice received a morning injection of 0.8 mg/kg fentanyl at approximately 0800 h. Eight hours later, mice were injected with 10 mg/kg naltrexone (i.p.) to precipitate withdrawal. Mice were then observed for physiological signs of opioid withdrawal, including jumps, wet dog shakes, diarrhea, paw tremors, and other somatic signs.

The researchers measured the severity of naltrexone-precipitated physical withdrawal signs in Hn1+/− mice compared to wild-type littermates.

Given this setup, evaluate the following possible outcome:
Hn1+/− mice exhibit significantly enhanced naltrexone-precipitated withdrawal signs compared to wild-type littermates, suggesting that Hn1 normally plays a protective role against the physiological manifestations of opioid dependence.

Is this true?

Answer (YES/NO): NO